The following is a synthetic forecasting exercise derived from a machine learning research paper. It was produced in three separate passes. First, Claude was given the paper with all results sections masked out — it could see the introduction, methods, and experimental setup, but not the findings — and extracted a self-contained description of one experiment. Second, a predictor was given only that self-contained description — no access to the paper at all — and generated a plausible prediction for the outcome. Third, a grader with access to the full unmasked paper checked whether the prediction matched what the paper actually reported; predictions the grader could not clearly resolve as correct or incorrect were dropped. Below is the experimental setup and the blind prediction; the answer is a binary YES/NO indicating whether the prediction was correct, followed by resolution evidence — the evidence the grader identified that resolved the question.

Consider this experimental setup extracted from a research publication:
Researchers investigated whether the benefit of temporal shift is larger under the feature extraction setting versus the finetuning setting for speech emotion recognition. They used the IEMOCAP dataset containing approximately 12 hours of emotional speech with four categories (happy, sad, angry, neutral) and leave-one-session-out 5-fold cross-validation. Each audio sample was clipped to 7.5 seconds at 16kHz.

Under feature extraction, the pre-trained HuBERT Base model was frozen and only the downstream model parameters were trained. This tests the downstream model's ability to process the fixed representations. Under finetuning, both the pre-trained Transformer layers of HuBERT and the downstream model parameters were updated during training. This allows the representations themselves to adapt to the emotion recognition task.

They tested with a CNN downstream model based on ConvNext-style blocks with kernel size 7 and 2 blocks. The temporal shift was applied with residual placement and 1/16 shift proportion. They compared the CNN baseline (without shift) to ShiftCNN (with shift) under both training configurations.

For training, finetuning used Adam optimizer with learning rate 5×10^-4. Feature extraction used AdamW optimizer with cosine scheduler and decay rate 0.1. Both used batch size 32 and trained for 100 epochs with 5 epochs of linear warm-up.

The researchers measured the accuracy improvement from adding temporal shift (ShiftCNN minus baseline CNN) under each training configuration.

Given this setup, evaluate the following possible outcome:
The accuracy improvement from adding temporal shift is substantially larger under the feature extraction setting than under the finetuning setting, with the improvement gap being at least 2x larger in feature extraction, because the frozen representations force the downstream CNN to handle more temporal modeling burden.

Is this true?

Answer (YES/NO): NO